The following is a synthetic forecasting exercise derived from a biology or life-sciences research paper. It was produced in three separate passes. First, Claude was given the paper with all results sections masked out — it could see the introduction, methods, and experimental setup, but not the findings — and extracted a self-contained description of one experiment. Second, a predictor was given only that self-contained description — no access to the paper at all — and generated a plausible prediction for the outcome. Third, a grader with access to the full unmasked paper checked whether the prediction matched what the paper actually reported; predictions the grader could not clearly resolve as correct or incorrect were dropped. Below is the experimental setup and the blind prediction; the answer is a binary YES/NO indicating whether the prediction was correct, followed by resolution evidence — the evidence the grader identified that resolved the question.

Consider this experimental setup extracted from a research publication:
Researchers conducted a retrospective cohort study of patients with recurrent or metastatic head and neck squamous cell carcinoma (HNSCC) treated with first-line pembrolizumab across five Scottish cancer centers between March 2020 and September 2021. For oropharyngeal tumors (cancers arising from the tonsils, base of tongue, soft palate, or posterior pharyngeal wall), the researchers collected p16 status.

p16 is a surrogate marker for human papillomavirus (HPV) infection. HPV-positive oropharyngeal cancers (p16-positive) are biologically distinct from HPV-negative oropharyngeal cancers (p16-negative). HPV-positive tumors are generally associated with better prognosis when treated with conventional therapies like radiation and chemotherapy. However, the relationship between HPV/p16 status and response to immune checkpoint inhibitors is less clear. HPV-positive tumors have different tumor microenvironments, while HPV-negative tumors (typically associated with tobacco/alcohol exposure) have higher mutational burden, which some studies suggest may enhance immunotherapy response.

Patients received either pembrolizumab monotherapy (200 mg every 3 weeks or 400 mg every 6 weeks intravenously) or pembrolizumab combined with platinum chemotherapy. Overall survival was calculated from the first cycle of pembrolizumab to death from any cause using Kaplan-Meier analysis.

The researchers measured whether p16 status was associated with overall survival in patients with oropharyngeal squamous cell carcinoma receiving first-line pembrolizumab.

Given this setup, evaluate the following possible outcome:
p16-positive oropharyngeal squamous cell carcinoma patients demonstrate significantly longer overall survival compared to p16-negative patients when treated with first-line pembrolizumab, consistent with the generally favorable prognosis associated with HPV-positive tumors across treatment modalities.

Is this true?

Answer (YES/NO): NO